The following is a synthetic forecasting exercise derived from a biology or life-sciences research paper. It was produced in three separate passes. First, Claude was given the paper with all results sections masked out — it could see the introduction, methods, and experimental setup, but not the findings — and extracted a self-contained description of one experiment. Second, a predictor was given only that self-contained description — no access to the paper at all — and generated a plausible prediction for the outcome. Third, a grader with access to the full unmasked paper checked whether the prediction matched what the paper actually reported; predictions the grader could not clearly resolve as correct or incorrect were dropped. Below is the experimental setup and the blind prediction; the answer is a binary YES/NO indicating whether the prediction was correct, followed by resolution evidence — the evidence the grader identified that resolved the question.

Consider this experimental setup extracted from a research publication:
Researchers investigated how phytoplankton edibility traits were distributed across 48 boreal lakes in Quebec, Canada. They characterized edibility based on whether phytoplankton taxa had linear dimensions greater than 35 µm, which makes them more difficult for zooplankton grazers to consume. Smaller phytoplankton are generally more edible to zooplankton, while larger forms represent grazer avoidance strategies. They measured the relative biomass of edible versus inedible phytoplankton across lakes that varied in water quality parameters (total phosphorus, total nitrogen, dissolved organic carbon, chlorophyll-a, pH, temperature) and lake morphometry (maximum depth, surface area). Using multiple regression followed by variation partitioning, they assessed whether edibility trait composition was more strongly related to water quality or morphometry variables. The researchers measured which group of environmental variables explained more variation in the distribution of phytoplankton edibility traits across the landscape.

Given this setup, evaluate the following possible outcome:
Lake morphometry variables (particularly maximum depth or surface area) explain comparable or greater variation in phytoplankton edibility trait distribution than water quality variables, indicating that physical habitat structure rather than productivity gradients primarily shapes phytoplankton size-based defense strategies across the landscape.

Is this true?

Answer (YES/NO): NO